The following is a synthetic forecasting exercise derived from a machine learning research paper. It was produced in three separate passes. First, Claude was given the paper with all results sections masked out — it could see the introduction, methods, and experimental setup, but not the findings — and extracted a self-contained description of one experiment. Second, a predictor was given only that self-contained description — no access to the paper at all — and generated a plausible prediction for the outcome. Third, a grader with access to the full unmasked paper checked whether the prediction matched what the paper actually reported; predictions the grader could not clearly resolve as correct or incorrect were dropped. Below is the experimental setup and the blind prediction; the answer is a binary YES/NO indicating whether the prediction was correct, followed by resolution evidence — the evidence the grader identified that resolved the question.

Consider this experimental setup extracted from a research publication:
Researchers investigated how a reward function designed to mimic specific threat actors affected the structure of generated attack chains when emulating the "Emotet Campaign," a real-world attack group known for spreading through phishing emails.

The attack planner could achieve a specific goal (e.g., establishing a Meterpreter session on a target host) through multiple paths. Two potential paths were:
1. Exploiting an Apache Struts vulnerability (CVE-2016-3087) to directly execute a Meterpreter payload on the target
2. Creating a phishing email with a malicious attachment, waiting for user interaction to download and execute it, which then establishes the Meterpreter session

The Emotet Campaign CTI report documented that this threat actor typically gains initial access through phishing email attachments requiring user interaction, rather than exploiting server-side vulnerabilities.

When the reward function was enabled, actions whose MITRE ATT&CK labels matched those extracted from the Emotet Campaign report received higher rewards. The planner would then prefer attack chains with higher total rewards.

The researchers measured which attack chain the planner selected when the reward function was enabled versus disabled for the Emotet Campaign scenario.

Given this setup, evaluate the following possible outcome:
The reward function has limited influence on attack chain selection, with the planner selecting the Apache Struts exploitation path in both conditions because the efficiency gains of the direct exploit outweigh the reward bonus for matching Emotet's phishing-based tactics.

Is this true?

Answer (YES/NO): NO